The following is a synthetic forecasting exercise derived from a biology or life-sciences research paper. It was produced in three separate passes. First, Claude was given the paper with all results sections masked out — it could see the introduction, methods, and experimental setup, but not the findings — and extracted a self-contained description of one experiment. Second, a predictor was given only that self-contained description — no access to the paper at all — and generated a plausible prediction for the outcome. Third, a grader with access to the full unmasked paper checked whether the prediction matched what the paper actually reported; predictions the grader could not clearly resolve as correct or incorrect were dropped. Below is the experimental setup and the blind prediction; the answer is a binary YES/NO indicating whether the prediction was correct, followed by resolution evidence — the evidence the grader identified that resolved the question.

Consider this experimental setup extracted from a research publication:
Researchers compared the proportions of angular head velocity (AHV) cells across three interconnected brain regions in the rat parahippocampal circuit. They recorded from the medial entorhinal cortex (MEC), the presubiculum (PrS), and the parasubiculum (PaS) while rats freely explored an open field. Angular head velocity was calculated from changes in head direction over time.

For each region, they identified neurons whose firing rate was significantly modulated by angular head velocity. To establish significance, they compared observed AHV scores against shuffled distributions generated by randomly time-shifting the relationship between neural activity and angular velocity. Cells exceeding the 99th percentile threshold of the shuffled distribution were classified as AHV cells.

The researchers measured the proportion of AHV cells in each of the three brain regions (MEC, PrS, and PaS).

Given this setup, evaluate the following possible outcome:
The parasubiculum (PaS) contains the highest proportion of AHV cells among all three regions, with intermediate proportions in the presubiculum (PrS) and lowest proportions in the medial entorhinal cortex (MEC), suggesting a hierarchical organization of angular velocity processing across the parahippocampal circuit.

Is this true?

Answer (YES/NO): NO